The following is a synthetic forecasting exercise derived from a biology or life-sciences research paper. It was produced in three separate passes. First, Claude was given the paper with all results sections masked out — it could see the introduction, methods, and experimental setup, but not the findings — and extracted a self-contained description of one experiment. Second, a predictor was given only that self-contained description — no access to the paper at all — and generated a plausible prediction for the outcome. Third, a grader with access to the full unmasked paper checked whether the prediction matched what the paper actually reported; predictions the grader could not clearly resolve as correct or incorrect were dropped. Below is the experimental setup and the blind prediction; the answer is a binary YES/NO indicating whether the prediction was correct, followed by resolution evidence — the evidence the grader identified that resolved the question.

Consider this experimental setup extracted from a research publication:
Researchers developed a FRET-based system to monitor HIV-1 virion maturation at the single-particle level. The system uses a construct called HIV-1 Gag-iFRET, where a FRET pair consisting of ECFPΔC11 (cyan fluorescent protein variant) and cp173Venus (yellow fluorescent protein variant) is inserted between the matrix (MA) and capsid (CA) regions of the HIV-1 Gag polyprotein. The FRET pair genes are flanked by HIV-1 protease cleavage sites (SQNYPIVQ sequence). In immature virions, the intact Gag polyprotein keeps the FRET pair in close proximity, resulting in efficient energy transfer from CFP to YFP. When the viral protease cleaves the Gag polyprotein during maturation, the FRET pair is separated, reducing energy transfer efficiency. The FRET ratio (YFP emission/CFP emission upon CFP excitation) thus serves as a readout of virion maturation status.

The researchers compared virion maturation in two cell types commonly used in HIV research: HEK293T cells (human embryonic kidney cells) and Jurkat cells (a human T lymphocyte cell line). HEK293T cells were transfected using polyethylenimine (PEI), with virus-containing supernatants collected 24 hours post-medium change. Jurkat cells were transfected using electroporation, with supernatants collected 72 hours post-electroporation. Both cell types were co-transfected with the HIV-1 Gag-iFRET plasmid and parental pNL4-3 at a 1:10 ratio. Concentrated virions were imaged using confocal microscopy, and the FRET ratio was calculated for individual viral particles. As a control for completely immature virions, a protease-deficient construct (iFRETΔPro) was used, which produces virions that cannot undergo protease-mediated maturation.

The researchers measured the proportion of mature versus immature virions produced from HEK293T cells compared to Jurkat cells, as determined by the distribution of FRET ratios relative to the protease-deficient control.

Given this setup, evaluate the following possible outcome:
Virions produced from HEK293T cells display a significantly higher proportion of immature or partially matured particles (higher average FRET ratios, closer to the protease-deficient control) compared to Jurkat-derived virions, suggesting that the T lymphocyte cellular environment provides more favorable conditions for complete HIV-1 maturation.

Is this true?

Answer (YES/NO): NO